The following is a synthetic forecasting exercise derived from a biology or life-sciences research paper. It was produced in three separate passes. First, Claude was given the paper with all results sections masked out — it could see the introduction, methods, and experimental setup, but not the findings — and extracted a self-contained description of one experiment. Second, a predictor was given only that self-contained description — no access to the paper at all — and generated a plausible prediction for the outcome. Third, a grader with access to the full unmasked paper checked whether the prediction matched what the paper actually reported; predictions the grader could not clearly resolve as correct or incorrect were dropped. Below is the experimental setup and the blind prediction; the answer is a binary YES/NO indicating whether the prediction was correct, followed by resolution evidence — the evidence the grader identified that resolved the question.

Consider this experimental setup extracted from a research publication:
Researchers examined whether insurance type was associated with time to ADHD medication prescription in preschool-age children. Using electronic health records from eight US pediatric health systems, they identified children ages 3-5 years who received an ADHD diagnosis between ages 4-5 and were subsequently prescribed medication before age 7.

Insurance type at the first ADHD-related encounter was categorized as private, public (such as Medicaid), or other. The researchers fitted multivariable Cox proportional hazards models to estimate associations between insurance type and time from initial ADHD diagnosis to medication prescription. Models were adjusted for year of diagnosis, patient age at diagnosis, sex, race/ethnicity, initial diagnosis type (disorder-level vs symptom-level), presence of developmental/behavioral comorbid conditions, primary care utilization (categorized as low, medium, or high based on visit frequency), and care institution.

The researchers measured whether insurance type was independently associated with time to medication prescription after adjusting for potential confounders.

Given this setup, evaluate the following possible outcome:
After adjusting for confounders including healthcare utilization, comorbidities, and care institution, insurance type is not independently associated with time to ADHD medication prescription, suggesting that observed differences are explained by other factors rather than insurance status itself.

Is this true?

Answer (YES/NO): NO